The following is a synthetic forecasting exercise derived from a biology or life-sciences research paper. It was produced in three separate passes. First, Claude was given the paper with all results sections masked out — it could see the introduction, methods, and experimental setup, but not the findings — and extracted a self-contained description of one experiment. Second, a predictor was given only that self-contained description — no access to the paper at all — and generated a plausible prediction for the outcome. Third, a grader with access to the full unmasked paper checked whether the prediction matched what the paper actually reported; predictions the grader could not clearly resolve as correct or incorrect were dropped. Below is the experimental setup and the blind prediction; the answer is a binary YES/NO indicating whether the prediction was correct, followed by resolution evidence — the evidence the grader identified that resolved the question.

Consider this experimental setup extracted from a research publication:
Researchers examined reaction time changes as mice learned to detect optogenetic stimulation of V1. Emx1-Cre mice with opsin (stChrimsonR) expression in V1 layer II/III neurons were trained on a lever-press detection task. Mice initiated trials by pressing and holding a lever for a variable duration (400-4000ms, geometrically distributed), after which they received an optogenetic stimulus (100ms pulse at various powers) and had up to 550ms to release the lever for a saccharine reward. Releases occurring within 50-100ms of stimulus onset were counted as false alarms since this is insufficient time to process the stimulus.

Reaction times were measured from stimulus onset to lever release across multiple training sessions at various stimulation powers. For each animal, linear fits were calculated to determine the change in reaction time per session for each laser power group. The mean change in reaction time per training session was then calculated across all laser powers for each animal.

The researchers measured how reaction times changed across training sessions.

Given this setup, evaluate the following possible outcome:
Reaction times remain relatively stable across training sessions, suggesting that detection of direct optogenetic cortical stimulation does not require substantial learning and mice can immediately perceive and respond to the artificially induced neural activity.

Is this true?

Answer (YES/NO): NO